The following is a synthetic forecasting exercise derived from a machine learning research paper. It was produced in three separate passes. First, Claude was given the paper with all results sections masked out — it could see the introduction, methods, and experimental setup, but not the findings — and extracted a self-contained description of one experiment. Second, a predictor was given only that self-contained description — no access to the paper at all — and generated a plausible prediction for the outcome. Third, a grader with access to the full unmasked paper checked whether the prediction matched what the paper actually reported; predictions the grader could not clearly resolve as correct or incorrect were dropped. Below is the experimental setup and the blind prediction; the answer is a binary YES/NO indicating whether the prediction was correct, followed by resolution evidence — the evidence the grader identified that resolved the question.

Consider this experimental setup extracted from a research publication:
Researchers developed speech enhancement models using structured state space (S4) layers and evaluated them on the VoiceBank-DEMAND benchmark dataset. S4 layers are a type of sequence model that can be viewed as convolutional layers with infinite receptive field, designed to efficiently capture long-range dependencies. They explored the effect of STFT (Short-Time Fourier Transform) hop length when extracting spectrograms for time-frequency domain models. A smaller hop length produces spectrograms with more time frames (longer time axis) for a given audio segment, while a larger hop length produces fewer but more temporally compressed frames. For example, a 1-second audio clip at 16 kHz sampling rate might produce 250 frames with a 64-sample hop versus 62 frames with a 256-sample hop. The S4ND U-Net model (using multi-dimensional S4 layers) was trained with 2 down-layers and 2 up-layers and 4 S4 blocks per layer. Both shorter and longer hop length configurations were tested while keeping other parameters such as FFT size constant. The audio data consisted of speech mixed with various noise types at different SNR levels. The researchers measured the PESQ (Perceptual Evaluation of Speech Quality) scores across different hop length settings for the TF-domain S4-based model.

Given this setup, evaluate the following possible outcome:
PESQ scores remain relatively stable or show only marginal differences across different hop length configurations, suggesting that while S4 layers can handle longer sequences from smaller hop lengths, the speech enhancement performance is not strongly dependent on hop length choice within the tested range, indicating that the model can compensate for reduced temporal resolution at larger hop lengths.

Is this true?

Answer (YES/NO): NO